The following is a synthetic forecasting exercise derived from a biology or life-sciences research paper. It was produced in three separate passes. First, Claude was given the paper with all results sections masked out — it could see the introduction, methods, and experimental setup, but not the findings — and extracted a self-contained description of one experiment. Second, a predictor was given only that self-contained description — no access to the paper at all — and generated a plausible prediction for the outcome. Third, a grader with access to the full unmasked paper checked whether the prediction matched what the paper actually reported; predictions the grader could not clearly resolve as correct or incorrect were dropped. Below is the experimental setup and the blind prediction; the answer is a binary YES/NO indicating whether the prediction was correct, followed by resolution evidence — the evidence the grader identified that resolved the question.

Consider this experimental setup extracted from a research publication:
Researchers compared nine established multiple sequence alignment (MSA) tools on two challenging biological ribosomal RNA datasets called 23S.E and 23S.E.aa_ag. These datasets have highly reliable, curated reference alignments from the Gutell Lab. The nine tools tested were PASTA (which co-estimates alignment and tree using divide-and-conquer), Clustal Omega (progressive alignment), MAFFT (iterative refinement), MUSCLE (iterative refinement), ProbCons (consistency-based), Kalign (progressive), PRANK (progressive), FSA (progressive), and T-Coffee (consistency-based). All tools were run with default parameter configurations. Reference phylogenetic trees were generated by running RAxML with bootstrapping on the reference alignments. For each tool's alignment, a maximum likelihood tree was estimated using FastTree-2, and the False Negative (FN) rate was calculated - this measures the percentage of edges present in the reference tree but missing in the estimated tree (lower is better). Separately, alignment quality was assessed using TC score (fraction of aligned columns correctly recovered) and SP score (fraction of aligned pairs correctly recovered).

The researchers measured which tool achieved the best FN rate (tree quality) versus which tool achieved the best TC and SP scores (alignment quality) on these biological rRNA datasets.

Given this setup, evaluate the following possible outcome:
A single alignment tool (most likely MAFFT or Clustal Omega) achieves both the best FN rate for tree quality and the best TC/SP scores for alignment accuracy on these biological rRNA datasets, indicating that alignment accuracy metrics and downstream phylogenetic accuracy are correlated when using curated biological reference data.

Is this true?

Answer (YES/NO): NO